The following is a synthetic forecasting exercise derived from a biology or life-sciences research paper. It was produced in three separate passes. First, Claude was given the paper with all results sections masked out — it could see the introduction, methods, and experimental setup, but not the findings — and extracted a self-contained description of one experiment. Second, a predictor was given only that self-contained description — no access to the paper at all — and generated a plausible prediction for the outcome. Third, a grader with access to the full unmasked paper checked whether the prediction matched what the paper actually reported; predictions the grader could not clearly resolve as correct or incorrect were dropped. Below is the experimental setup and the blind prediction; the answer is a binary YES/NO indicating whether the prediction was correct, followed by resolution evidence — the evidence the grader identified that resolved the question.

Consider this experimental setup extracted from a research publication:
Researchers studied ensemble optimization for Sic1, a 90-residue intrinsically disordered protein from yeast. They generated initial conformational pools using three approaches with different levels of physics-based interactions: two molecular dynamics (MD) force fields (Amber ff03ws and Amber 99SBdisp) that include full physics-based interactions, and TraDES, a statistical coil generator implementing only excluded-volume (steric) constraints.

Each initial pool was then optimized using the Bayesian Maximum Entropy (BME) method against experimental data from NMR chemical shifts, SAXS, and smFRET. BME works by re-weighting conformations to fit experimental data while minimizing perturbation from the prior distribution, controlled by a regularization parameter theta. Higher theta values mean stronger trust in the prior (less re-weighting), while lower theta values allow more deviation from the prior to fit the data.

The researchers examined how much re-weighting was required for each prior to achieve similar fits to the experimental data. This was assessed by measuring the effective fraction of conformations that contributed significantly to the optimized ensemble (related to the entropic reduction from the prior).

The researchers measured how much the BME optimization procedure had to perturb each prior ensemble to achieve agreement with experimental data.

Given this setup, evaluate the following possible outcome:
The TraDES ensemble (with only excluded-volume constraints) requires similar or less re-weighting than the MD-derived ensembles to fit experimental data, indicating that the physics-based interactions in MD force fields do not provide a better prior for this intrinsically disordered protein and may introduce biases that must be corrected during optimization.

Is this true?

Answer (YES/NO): NO